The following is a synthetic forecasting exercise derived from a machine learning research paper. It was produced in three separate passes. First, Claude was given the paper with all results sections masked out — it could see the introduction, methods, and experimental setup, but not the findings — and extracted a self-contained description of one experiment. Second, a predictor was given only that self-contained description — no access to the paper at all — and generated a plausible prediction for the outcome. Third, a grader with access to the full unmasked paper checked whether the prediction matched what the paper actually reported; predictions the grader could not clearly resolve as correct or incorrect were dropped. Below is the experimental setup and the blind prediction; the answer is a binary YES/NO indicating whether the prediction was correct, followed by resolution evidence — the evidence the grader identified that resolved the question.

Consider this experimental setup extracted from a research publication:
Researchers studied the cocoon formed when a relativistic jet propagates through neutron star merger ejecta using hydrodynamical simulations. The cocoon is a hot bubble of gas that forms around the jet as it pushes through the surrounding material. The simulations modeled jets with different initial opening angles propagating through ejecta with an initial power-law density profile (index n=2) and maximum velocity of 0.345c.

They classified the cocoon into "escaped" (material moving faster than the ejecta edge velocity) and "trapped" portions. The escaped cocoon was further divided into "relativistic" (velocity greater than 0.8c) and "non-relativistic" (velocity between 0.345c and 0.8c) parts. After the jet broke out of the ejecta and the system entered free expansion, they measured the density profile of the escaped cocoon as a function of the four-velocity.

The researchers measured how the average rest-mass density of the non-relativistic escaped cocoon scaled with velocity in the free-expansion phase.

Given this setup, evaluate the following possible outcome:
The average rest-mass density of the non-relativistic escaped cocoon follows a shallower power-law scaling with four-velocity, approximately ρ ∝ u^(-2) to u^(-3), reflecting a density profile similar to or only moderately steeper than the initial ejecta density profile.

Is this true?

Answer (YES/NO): NO